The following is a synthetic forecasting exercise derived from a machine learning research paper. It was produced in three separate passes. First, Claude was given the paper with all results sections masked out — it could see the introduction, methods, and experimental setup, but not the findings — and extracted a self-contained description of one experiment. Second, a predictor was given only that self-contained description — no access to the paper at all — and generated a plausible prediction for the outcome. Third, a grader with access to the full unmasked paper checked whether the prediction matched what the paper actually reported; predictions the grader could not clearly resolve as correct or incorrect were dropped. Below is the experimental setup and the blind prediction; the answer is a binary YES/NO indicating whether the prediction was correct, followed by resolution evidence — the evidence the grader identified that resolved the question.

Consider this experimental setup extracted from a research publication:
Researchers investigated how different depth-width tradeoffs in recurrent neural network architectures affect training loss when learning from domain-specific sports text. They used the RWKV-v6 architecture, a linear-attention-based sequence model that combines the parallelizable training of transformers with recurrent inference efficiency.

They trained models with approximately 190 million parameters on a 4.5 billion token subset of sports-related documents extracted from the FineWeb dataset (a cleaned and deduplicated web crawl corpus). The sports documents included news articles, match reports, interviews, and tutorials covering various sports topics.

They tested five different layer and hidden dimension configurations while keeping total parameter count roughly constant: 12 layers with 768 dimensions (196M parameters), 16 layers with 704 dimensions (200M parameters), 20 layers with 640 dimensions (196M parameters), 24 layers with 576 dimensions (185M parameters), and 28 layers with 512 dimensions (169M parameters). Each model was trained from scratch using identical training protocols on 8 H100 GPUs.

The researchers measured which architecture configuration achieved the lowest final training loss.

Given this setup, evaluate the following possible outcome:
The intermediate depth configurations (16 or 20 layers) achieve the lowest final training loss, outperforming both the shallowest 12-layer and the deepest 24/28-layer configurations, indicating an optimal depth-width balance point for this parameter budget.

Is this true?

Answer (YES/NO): YES